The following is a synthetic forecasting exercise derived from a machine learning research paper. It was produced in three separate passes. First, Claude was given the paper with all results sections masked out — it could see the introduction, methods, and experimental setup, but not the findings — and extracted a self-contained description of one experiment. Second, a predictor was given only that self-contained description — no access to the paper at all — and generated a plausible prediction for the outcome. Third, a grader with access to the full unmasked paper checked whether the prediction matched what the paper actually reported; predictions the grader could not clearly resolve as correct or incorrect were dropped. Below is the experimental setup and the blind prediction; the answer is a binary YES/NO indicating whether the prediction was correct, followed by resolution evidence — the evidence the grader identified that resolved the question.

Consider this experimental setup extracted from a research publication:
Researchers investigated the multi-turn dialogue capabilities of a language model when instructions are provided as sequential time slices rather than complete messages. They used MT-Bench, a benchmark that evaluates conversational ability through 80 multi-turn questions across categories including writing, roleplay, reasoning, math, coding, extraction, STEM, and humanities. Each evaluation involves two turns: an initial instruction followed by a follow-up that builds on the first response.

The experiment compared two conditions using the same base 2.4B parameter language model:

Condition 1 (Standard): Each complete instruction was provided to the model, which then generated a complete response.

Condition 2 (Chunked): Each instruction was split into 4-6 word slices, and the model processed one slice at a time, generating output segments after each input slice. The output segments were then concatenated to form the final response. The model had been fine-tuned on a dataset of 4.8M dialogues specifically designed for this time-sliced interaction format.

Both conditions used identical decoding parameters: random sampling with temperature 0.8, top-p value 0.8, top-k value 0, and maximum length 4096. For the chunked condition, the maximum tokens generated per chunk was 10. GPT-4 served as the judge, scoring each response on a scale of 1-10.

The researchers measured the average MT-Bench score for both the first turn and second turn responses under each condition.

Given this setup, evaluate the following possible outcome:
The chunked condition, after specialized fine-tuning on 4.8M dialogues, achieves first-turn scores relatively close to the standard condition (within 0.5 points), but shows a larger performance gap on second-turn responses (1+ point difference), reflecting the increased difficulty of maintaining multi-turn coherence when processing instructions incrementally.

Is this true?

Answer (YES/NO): NO